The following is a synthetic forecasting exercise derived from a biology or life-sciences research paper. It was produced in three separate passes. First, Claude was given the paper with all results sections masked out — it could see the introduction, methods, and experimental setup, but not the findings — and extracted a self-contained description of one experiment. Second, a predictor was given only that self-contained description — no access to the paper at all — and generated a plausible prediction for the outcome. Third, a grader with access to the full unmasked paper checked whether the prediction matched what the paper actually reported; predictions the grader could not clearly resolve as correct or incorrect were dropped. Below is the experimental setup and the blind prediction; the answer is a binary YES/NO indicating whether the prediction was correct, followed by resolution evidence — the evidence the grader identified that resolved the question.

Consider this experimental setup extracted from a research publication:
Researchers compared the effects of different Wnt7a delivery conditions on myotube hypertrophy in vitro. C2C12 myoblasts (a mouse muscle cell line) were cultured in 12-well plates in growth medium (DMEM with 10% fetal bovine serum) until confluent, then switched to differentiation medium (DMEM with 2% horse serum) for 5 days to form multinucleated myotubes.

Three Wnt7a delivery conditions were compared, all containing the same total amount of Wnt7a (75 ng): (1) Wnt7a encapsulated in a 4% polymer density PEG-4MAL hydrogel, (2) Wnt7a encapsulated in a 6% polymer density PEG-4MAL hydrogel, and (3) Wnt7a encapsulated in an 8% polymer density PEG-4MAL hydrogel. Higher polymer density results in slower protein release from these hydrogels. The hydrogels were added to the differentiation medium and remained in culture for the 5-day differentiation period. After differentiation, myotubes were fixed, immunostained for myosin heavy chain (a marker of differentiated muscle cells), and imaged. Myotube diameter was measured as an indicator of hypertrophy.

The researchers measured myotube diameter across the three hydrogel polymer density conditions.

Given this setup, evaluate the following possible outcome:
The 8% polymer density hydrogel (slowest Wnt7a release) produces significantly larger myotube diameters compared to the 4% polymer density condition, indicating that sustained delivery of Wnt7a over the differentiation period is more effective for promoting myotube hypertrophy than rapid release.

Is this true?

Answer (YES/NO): NO